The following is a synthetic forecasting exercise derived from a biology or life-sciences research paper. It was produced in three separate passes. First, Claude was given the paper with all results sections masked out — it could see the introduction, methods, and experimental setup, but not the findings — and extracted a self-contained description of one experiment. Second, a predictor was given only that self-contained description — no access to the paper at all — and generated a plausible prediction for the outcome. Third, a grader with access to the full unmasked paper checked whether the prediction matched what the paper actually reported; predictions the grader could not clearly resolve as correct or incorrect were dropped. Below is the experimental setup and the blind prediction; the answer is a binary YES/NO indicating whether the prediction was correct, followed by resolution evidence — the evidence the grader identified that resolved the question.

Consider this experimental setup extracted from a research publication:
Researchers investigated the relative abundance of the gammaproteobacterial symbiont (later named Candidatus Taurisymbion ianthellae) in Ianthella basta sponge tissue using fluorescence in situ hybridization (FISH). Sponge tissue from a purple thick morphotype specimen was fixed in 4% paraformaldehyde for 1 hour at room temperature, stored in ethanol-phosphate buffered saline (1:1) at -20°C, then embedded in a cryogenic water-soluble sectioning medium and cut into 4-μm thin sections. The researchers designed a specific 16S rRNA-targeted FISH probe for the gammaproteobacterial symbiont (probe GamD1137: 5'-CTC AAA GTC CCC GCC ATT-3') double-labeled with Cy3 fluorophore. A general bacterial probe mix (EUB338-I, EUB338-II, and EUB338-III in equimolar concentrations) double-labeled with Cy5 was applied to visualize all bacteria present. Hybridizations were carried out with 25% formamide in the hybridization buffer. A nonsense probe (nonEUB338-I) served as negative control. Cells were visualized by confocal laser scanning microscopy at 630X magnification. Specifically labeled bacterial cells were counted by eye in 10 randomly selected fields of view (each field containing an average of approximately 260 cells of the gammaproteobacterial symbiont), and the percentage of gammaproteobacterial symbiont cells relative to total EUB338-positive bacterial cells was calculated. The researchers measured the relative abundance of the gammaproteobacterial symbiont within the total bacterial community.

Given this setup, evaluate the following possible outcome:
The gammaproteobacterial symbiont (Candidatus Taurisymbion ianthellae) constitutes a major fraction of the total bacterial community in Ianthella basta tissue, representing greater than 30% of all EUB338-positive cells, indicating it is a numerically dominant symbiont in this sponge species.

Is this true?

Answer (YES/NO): NO